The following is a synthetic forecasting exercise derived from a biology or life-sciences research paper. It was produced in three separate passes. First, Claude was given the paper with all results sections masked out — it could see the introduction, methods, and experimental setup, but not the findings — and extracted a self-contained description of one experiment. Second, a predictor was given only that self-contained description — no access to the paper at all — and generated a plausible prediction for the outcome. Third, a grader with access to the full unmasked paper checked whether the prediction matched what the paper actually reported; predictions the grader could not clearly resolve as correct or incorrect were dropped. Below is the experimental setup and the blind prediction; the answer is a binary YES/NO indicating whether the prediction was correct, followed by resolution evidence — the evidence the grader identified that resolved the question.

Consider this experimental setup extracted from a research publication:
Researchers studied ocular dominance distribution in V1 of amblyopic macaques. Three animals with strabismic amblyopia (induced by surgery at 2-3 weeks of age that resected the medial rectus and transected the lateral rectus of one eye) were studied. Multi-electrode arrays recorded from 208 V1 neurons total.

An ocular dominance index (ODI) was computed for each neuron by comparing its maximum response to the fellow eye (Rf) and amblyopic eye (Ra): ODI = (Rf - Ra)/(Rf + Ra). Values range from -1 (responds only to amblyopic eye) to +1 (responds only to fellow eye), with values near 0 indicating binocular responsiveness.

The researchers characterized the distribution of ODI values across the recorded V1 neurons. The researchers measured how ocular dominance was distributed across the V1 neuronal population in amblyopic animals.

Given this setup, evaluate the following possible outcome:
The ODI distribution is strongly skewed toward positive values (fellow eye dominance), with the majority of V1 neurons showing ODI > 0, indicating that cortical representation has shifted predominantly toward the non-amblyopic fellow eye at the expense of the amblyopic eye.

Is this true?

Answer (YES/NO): YES